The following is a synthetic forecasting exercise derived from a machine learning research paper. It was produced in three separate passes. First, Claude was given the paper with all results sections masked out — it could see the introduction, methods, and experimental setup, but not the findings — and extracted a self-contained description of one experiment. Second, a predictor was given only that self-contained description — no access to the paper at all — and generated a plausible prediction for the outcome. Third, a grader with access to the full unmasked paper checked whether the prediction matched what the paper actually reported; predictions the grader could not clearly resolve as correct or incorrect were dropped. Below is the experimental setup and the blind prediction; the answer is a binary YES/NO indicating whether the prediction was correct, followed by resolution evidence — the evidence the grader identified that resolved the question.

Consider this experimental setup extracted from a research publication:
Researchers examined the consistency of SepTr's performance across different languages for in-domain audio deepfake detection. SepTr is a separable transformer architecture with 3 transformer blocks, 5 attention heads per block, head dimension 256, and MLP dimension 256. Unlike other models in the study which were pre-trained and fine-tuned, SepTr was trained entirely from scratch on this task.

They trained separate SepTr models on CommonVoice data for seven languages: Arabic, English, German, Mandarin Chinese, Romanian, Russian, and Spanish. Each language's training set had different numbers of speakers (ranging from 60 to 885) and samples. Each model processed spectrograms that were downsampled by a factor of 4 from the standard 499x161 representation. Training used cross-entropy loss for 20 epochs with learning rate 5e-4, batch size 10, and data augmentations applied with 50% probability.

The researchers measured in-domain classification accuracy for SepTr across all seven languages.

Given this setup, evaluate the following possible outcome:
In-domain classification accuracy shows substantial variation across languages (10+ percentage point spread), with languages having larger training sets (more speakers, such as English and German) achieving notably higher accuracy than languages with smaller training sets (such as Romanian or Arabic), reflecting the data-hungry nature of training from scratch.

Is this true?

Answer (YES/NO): NO